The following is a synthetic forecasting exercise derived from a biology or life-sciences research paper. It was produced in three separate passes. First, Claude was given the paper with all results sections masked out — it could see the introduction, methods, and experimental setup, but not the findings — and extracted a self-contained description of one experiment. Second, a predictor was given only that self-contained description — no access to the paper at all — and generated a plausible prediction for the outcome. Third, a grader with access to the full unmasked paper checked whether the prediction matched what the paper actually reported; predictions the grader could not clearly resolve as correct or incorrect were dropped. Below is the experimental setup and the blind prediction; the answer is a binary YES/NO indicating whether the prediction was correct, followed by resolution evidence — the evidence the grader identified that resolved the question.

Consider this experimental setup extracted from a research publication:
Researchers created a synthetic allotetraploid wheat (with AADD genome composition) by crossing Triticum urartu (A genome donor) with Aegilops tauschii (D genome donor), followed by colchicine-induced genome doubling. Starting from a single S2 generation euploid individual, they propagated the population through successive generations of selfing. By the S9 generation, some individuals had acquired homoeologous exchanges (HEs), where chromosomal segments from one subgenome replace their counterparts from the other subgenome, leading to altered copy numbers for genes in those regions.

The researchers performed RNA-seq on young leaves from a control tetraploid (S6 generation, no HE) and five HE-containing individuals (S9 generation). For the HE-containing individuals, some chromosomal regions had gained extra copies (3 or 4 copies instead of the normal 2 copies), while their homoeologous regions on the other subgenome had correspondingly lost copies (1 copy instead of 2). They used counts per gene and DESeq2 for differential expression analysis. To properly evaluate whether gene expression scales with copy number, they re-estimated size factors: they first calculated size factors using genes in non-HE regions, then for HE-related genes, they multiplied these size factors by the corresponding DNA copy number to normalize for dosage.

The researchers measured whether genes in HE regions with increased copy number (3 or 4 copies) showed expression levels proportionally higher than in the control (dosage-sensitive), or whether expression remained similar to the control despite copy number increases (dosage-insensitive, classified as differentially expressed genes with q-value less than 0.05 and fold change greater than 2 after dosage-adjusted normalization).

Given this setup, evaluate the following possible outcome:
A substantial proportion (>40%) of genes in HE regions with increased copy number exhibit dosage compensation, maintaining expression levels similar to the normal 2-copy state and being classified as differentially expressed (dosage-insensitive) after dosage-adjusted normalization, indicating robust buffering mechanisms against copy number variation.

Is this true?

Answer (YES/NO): NO